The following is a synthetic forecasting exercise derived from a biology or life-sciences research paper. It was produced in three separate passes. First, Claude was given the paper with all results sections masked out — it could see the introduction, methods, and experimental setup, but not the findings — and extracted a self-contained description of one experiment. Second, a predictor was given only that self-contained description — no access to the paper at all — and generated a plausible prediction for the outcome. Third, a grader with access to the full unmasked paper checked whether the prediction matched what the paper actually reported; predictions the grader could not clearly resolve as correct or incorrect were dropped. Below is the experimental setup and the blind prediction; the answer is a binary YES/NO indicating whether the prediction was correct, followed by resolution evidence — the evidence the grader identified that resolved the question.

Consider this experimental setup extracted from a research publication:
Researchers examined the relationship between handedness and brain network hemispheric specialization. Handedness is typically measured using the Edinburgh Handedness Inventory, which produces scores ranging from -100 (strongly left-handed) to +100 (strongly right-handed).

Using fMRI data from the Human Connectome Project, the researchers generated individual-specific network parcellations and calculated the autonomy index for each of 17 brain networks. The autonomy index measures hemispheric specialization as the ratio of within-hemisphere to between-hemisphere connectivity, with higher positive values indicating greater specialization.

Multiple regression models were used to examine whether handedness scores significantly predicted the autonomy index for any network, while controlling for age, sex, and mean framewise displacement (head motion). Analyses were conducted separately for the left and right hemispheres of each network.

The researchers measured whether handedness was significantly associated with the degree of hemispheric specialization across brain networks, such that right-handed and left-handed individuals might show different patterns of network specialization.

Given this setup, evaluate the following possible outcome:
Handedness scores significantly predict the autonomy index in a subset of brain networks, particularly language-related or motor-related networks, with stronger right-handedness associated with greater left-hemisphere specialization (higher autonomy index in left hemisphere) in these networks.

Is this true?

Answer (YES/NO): NO